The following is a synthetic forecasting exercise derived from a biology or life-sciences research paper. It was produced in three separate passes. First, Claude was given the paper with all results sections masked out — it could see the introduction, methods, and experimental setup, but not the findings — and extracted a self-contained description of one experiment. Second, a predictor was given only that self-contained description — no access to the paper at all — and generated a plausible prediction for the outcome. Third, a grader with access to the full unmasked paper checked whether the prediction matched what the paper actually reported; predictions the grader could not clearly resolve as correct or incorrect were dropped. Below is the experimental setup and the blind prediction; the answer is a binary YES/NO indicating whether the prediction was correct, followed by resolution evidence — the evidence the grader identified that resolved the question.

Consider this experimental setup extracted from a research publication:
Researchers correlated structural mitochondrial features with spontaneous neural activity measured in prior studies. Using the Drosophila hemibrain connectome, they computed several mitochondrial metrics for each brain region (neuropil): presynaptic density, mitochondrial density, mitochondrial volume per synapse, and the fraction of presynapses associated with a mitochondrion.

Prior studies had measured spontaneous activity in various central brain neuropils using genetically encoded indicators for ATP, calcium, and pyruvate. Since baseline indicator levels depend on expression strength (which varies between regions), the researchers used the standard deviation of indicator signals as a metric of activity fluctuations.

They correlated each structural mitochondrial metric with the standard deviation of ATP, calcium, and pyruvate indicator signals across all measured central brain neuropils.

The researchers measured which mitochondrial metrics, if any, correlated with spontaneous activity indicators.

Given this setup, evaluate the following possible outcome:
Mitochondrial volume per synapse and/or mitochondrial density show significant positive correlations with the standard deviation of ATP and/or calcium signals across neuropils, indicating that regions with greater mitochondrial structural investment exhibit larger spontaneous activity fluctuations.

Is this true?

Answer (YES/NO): NO